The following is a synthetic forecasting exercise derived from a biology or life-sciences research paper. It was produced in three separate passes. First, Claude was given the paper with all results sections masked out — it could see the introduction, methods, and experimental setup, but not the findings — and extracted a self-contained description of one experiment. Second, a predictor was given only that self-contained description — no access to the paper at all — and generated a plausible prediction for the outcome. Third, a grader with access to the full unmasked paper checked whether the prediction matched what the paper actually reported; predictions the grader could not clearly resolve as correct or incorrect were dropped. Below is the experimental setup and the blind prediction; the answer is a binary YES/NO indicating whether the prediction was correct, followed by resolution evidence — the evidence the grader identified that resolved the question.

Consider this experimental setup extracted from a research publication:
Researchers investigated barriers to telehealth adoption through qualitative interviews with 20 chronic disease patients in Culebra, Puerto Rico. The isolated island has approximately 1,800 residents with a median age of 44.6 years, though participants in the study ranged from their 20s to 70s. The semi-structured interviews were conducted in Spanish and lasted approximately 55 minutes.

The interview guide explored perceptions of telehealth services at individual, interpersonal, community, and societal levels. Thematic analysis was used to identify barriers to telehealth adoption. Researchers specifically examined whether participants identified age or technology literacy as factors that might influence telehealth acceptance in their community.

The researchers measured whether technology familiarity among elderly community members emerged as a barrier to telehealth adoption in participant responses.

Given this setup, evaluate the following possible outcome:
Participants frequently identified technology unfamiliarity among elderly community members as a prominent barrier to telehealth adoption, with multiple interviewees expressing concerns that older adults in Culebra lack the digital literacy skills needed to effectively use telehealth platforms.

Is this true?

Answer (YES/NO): NO